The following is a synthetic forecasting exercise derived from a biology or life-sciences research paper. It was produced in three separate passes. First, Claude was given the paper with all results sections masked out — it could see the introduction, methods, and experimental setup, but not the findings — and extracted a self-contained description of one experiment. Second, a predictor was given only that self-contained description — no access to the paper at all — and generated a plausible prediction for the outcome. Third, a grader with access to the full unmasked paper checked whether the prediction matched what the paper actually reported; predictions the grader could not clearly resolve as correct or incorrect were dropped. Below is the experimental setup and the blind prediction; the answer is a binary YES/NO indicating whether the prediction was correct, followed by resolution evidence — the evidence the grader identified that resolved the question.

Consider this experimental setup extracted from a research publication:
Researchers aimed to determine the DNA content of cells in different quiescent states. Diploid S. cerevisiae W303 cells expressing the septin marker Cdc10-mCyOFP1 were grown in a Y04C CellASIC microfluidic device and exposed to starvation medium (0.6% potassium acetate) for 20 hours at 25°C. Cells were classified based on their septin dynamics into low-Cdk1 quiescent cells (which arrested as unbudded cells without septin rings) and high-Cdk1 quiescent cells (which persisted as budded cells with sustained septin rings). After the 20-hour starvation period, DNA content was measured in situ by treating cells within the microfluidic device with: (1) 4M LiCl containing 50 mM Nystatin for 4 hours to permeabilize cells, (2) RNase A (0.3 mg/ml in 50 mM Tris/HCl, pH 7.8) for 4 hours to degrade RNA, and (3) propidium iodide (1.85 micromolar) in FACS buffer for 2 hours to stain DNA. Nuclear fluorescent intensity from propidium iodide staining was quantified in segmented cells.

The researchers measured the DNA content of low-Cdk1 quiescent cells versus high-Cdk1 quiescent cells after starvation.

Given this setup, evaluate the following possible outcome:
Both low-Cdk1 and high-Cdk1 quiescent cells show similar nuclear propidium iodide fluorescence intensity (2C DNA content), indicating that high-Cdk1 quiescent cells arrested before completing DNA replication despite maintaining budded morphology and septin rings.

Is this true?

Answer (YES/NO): NO